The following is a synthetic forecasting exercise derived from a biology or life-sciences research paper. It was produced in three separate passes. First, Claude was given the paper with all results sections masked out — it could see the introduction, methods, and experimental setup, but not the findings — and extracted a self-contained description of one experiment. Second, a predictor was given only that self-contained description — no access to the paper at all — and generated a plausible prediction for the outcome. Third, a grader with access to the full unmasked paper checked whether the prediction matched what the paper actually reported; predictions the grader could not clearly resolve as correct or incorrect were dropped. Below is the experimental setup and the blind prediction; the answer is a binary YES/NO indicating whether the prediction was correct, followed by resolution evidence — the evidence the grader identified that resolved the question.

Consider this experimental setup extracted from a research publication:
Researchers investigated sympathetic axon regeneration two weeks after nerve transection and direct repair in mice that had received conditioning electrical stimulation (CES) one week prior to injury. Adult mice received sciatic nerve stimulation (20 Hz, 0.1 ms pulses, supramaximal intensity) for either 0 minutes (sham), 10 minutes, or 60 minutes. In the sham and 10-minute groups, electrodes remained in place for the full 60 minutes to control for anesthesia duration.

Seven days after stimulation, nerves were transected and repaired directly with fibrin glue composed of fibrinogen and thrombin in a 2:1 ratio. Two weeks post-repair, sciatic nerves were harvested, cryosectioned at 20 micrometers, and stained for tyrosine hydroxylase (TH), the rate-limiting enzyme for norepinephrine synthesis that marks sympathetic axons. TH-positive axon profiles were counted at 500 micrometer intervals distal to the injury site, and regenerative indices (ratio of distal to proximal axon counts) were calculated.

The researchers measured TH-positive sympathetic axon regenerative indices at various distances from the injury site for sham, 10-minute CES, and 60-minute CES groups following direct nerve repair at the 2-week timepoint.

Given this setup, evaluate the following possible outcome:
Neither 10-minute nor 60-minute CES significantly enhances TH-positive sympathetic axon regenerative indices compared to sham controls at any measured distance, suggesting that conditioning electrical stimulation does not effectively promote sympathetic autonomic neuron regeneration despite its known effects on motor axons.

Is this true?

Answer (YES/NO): YES